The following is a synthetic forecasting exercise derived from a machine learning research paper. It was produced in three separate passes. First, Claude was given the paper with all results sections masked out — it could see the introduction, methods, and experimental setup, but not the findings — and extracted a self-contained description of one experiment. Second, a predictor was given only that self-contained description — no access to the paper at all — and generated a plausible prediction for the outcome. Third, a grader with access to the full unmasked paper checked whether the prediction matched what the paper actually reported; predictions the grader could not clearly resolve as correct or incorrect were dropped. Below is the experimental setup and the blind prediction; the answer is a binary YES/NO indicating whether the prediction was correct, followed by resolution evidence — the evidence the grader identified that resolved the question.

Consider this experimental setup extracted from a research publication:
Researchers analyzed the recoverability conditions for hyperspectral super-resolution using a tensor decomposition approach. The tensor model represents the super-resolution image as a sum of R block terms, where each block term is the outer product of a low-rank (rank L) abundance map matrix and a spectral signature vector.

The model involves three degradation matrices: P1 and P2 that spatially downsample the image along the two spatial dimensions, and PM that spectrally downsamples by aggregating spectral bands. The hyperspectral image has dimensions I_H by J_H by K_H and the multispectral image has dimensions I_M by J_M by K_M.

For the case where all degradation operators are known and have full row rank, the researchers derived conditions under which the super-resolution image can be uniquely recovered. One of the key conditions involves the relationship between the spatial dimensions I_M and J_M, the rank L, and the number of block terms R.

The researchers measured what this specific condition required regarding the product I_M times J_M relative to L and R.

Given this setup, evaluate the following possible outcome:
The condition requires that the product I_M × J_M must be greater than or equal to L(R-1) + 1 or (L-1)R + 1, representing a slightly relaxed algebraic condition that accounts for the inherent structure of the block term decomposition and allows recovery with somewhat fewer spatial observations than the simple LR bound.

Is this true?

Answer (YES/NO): NO